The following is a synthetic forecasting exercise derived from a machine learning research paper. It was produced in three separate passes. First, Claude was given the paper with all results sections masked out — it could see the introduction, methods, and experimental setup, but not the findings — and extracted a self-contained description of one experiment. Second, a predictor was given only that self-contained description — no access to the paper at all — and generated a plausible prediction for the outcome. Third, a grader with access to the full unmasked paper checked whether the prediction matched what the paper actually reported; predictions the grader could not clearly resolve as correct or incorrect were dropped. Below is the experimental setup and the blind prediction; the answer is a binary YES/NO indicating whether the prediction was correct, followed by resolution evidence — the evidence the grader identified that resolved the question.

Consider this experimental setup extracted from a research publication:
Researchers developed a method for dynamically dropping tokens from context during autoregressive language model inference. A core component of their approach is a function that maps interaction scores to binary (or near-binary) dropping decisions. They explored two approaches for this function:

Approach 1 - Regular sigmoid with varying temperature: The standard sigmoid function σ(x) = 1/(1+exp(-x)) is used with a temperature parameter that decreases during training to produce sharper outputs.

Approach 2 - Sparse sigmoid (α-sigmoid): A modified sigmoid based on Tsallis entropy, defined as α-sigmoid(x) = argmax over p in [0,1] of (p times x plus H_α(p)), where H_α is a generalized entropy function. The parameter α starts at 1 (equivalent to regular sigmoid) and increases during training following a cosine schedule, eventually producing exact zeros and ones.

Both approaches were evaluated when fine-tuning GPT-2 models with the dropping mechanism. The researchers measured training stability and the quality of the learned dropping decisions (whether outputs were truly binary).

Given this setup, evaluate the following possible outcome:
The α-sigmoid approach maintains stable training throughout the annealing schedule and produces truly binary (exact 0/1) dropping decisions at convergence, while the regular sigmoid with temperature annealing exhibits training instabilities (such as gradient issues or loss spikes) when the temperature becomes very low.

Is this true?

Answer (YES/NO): NO